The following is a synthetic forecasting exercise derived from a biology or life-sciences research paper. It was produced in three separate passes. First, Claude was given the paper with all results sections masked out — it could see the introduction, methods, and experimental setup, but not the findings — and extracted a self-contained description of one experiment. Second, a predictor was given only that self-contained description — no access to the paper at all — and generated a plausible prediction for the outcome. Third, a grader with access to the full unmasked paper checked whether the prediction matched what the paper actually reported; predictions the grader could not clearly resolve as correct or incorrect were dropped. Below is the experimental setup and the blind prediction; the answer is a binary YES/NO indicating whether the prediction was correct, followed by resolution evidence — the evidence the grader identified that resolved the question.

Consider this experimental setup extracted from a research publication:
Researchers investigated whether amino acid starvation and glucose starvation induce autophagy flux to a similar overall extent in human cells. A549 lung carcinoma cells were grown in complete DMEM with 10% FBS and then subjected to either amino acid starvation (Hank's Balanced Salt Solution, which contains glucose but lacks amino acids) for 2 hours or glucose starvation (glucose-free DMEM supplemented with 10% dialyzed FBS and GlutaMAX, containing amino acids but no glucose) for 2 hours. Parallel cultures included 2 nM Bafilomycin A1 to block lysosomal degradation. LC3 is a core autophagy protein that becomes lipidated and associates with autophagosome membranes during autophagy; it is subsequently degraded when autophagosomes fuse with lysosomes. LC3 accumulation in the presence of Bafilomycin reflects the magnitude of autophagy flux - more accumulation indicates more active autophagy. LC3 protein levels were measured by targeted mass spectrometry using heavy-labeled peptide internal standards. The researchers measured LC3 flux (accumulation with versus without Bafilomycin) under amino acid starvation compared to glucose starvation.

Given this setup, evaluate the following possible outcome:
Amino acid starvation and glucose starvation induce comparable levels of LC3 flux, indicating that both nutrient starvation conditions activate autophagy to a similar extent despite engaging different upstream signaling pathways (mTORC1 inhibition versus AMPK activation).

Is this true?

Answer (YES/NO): NO